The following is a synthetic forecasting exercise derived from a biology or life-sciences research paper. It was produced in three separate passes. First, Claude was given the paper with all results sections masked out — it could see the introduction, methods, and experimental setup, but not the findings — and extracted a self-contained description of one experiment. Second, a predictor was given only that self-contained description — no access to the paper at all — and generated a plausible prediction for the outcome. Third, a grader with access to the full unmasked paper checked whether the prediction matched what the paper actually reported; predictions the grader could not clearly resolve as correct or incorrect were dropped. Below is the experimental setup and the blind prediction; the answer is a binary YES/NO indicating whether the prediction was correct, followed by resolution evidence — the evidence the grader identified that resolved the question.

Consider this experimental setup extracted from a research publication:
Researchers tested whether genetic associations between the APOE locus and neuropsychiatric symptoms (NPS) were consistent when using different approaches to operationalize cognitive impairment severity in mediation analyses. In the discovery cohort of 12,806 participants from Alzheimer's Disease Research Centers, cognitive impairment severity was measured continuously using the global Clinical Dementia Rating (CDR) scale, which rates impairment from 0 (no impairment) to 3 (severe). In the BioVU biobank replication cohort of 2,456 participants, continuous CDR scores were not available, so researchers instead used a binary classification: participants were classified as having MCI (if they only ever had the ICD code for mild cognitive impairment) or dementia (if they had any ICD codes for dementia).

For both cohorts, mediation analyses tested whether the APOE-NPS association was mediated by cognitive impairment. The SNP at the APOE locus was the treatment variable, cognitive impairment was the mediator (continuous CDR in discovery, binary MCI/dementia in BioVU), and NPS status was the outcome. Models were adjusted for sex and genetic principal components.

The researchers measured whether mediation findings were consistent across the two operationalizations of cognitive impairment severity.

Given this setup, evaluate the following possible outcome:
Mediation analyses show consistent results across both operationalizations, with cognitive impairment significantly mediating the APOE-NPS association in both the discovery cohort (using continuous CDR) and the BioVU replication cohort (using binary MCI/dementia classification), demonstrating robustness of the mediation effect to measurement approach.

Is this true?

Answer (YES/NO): YES